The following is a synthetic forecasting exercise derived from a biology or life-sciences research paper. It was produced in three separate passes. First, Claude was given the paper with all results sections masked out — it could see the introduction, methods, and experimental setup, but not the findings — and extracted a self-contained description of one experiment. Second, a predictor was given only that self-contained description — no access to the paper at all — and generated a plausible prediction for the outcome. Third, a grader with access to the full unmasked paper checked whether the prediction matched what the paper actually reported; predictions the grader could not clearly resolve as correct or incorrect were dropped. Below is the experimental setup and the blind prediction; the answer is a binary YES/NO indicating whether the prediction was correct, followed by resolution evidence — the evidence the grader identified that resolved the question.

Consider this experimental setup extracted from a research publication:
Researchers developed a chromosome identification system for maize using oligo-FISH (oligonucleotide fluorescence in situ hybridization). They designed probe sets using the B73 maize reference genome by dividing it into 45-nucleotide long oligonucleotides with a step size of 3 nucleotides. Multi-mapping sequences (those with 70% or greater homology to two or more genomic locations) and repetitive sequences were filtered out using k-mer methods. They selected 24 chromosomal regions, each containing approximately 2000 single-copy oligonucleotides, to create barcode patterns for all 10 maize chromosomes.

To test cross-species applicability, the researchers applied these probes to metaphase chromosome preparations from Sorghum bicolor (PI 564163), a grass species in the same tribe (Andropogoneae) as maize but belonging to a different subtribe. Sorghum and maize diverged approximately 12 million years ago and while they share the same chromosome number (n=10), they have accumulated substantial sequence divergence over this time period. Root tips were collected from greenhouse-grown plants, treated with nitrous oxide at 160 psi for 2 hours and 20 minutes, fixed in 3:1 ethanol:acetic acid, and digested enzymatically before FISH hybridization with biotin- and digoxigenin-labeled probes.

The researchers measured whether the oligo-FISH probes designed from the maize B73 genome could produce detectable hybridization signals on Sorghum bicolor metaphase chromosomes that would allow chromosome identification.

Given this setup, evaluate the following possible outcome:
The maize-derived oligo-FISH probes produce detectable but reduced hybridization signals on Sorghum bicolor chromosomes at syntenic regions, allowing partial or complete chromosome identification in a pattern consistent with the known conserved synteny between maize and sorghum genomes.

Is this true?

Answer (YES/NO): NO